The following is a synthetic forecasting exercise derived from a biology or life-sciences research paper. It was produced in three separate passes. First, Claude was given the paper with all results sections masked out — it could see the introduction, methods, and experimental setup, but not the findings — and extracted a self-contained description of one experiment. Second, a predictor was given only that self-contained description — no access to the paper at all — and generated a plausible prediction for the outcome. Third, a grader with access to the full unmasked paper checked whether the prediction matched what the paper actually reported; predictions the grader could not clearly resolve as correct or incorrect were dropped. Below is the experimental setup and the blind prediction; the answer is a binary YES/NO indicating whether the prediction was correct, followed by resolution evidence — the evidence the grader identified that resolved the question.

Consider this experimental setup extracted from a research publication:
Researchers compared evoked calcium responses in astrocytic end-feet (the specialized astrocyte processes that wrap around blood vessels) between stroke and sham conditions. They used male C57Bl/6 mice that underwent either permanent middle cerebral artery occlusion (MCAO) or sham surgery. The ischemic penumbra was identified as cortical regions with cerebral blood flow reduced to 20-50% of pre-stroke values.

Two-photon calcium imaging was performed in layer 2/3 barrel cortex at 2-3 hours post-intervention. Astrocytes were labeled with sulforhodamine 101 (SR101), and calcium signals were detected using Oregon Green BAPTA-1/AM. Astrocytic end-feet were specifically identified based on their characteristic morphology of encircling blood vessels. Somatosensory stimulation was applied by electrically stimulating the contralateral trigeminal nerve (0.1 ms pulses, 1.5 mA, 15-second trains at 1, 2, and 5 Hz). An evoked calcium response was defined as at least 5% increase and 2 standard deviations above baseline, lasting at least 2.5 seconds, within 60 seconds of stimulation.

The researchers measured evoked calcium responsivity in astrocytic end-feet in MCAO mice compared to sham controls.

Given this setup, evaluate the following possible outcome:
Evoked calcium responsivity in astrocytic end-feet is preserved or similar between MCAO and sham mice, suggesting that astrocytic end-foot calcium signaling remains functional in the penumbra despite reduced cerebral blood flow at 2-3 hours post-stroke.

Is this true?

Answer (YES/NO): NO